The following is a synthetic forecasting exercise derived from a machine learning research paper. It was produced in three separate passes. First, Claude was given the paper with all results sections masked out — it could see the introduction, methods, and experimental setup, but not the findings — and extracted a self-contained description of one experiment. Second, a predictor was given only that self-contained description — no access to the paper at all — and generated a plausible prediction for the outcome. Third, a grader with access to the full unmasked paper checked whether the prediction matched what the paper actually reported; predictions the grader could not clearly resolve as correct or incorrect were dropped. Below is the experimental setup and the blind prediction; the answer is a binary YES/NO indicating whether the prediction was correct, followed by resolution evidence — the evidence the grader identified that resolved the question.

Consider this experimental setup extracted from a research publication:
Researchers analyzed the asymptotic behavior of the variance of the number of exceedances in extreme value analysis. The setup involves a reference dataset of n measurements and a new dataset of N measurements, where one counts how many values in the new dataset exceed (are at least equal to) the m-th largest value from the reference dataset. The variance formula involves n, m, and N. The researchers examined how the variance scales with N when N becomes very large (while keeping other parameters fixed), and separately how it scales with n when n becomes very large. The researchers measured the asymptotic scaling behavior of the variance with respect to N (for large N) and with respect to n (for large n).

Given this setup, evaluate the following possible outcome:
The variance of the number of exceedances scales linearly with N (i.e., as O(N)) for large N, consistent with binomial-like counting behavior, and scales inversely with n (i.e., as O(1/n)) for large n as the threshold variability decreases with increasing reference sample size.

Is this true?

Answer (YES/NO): NO